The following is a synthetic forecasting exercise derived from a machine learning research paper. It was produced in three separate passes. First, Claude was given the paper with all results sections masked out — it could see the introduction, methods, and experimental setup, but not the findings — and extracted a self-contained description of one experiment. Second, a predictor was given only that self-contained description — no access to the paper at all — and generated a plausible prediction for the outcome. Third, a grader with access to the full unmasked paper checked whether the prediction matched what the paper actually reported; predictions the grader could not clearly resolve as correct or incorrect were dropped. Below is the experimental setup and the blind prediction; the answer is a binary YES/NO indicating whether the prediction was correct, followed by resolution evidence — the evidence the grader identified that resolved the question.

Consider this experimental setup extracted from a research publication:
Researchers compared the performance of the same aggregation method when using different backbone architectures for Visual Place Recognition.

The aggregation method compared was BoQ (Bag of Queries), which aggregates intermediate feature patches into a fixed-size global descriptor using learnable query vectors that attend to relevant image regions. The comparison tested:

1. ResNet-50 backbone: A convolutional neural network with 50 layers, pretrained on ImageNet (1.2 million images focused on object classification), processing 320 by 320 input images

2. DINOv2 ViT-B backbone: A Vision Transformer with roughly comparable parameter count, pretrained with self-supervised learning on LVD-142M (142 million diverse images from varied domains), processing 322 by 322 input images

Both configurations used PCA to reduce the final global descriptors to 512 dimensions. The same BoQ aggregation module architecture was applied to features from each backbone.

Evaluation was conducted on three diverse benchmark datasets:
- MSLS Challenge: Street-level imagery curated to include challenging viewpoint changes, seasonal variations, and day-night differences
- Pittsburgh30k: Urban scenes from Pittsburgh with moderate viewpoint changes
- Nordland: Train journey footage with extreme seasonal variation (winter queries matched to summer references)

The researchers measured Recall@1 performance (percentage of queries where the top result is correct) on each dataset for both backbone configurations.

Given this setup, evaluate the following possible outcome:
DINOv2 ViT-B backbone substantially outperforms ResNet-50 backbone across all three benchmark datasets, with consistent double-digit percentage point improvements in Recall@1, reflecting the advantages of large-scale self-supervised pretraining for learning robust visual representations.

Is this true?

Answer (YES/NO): NO